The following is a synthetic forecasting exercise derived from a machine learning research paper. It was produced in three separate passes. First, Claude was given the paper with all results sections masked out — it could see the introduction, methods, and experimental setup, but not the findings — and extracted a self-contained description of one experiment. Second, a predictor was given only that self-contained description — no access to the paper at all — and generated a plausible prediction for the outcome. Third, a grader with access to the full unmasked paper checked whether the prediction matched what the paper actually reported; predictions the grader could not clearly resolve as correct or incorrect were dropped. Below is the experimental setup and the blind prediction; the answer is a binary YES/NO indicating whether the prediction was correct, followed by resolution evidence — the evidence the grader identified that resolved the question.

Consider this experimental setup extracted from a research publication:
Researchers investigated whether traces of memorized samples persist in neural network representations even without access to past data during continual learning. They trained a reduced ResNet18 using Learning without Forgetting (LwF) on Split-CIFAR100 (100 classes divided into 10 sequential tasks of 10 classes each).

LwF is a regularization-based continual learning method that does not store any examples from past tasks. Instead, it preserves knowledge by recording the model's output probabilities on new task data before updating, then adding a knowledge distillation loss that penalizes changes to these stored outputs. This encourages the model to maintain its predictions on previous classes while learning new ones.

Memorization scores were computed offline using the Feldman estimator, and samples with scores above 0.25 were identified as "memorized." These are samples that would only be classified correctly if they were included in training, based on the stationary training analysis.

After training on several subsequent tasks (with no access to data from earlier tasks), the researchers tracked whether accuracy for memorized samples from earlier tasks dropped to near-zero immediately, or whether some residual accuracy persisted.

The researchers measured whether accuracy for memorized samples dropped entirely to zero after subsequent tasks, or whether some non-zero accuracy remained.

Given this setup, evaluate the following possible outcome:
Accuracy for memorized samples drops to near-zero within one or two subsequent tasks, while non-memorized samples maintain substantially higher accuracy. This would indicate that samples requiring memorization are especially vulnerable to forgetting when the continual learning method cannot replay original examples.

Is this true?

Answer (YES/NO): NO